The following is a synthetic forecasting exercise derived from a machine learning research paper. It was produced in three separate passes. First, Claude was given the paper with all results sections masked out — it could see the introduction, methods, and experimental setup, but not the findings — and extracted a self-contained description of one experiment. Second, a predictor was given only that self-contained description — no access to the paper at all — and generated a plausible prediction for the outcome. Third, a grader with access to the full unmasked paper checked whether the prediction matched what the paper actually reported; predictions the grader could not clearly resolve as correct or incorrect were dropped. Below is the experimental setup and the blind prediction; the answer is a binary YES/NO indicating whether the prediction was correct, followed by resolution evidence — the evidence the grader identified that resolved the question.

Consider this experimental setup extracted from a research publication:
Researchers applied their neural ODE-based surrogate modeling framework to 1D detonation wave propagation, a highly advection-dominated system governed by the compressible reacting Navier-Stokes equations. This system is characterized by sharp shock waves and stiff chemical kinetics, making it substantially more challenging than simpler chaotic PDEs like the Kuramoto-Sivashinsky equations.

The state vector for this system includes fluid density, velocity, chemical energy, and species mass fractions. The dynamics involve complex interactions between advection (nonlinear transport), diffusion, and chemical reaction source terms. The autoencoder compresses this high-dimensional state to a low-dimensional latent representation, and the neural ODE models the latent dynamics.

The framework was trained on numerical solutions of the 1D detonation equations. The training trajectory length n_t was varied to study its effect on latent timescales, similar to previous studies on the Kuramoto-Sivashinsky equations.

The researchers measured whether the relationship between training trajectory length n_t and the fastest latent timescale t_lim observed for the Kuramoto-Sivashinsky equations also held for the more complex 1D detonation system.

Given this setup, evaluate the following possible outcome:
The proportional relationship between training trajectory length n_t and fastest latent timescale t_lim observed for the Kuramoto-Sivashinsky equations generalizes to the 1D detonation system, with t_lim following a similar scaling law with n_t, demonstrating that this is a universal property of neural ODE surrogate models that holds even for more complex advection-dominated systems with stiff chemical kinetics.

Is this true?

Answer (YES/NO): NO